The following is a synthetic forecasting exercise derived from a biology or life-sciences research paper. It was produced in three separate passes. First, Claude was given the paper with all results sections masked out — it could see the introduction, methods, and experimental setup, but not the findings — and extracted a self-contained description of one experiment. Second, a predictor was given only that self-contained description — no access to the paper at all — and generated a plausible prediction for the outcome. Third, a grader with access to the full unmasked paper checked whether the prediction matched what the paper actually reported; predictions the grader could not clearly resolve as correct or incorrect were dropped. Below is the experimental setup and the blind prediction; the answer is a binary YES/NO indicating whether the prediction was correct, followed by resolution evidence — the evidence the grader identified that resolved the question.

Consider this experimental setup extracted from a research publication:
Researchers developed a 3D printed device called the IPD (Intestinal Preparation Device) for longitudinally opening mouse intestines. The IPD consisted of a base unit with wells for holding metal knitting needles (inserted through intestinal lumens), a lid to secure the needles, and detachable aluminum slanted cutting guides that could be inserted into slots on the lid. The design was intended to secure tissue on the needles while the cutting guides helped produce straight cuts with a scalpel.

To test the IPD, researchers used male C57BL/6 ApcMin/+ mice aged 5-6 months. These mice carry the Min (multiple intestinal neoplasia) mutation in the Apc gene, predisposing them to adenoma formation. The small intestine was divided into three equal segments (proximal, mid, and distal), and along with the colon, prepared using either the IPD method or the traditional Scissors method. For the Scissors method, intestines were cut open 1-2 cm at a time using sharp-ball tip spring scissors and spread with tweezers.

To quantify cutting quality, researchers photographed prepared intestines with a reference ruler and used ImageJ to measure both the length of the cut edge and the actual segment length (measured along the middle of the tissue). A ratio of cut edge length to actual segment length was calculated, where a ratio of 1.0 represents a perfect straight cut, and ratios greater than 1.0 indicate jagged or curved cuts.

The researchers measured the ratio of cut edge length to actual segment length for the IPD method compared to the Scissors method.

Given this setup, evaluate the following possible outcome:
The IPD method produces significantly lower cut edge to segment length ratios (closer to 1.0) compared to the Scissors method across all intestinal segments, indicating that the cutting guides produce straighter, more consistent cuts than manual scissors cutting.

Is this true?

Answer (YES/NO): NO